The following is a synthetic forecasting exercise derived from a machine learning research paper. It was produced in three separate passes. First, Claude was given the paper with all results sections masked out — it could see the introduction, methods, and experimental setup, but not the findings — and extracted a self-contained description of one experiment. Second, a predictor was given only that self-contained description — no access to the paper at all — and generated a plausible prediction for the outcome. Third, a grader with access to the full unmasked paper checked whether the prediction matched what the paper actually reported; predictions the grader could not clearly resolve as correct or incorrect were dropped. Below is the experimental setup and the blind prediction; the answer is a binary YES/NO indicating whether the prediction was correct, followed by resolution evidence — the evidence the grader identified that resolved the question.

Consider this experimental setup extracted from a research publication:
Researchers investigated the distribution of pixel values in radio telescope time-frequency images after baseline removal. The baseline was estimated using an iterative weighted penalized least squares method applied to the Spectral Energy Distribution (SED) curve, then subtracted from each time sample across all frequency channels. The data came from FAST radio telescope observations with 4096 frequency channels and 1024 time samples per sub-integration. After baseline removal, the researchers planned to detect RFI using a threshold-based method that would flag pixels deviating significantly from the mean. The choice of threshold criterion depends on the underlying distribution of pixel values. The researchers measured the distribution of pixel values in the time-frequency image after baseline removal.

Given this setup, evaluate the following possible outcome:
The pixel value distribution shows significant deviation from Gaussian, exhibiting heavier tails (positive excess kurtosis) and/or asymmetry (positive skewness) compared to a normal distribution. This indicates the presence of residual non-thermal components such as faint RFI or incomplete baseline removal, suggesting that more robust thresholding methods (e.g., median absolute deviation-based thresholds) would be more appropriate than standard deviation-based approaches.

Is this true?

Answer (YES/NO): NO